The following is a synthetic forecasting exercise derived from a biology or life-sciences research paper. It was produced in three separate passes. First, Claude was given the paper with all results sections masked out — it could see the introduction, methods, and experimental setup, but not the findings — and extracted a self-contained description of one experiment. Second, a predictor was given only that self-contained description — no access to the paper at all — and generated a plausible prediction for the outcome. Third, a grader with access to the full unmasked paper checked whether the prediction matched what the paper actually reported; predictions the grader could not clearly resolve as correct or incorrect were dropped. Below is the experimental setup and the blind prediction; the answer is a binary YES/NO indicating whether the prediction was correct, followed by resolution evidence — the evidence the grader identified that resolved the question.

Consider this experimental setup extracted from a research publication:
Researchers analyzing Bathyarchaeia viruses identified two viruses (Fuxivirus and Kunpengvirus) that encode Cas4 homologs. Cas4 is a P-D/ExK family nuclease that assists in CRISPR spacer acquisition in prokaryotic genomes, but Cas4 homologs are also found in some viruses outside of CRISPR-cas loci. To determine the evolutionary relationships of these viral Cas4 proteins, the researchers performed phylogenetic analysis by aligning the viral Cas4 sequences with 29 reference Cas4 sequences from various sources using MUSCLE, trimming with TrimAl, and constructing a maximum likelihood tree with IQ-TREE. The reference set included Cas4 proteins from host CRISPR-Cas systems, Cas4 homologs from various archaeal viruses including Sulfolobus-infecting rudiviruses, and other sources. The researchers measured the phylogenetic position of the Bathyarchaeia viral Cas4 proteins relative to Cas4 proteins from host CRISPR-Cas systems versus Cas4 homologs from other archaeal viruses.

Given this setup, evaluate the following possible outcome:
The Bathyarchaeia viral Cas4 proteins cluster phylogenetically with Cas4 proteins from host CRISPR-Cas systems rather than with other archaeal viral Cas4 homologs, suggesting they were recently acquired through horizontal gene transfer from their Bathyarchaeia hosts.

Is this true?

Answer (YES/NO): NO